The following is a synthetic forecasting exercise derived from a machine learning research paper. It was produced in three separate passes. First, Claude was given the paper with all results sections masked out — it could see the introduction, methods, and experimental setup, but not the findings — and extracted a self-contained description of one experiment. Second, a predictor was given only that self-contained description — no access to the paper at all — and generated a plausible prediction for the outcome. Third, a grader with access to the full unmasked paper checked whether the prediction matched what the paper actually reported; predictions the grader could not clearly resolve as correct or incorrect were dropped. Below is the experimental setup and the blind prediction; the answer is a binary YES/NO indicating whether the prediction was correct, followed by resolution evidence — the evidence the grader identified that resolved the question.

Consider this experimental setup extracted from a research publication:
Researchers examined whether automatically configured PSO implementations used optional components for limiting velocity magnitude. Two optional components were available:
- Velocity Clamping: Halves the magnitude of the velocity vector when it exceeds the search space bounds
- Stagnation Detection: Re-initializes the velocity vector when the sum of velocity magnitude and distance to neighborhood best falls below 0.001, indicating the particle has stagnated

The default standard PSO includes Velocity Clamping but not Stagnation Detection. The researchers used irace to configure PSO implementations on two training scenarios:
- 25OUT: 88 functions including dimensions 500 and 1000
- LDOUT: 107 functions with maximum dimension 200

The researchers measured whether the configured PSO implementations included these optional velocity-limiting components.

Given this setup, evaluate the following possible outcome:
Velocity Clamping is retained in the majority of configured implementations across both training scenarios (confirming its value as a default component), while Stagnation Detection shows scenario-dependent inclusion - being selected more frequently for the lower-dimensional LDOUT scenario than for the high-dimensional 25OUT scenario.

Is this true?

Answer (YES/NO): NO